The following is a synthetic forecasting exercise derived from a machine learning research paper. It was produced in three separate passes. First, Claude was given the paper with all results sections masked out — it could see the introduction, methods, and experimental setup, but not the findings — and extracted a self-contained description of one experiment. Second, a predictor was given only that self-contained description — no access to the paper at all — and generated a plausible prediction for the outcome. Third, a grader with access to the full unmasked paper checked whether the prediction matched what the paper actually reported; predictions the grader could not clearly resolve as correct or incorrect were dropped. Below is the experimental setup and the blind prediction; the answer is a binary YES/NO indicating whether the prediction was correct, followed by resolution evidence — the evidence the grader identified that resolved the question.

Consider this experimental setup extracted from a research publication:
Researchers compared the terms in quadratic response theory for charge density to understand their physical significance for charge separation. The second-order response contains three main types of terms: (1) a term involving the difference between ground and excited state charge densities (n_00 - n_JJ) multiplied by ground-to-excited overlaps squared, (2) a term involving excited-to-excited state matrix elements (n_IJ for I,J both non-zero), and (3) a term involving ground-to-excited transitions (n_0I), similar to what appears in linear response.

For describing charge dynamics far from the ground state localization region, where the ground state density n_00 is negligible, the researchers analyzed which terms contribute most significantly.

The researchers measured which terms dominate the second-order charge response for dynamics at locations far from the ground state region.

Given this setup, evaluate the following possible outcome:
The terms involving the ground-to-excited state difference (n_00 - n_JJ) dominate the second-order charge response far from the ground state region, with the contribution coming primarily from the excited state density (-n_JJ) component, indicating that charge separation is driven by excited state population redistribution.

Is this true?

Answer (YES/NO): YES